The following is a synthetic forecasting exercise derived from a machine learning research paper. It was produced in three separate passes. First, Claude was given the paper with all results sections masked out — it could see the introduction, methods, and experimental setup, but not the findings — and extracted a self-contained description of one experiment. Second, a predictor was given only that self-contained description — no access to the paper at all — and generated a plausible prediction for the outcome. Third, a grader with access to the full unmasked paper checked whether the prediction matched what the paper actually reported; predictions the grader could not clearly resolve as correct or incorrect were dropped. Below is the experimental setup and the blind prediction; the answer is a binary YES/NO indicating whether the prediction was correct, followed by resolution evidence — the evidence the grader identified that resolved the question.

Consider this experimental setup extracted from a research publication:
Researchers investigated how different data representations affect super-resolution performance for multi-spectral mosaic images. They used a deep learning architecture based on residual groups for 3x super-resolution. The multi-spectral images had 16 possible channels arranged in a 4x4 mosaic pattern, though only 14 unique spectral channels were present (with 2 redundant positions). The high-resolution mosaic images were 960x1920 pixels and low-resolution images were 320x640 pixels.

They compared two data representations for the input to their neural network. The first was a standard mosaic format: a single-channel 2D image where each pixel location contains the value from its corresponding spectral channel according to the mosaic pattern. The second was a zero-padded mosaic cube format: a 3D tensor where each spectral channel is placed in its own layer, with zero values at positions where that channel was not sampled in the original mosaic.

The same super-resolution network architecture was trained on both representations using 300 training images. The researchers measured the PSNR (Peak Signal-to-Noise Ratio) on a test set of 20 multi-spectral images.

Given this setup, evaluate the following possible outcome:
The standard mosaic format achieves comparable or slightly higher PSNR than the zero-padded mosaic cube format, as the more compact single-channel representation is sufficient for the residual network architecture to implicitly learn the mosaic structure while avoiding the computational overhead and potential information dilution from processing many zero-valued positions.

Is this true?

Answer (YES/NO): NO